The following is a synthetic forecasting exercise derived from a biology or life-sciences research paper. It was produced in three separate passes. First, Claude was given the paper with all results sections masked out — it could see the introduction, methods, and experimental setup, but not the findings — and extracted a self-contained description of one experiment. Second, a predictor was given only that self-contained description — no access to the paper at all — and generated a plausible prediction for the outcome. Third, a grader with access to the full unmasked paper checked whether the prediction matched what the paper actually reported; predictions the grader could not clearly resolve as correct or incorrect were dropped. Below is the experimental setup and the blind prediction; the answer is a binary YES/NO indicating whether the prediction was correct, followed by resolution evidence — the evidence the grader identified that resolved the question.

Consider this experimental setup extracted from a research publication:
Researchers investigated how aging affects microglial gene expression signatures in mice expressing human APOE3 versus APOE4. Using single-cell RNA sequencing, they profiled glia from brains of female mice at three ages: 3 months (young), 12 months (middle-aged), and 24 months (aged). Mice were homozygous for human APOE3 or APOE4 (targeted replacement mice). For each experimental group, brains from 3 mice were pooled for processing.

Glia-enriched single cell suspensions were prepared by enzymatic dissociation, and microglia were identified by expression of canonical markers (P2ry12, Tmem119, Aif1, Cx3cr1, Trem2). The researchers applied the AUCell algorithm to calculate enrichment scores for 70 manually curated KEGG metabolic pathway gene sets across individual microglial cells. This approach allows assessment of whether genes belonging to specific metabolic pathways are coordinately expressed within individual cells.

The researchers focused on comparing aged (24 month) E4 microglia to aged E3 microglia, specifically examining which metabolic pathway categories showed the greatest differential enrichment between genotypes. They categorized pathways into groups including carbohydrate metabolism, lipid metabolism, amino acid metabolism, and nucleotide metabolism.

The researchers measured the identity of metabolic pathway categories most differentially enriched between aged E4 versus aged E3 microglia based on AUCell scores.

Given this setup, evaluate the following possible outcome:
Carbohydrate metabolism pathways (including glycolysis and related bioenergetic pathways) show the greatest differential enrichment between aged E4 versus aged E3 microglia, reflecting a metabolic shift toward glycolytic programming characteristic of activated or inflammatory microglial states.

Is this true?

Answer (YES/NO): NO